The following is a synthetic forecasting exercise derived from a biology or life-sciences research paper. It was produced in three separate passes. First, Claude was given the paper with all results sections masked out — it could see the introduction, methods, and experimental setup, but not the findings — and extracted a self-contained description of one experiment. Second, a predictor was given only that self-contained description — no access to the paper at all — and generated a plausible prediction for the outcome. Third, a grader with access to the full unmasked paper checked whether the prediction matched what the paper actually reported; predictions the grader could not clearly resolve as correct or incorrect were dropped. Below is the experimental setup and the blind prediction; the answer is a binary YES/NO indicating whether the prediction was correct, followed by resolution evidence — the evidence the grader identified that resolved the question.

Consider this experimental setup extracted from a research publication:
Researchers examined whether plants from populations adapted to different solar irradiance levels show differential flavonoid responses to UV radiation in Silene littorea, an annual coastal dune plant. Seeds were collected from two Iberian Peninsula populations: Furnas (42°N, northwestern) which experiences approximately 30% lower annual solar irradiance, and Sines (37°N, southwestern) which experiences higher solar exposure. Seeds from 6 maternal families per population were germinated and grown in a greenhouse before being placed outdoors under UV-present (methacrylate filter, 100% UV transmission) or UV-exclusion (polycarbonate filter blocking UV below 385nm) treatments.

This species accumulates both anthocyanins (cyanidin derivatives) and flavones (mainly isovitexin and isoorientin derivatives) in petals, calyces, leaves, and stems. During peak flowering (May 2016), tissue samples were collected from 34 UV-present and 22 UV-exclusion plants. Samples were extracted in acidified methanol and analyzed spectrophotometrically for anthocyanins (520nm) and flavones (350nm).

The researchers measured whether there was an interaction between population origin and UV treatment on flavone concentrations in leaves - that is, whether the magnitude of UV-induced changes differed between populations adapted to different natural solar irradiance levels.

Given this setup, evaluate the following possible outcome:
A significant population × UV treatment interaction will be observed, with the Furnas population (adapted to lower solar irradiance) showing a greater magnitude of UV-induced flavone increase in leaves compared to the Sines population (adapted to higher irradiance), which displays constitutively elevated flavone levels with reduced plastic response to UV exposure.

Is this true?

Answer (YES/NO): NO